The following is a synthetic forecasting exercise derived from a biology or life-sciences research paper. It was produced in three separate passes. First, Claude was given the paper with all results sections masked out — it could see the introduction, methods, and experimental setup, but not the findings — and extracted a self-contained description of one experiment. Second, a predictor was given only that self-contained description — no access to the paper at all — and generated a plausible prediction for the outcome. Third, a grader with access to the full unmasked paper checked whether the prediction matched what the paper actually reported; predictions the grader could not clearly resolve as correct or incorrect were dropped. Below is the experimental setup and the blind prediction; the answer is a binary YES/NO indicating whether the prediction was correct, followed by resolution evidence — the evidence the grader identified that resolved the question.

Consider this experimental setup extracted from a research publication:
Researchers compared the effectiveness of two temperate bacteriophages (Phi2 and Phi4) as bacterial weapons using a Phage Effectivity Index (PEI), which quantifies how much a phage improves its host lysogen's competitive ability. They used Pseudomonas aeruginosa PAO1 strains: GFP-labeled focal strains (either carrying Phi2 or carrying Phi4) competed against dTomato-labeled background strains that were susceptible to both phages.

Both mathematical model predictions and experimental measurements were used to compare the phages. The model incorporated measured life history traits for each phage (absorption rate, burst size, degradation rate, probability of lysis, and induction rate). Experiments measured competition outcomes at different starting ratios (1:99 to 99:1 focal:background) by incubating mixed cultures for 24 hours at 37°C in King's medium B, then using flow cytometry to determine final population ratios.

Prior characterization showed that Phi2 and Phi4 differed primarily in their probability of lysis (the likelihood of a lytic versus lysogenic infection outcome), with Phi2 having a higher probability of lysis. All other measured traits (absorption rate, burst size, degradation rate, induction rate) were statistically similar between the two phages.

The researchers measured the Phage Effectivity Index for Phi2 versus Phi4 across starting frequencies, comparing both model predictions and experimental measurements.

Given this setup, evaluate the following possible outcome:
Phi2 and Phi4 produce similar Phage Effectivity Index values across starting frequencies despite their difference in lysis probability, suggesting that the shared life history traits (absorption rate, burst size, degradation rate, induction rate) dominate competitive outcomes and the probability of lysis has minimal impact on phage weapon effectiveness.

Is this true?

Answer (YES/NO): NO